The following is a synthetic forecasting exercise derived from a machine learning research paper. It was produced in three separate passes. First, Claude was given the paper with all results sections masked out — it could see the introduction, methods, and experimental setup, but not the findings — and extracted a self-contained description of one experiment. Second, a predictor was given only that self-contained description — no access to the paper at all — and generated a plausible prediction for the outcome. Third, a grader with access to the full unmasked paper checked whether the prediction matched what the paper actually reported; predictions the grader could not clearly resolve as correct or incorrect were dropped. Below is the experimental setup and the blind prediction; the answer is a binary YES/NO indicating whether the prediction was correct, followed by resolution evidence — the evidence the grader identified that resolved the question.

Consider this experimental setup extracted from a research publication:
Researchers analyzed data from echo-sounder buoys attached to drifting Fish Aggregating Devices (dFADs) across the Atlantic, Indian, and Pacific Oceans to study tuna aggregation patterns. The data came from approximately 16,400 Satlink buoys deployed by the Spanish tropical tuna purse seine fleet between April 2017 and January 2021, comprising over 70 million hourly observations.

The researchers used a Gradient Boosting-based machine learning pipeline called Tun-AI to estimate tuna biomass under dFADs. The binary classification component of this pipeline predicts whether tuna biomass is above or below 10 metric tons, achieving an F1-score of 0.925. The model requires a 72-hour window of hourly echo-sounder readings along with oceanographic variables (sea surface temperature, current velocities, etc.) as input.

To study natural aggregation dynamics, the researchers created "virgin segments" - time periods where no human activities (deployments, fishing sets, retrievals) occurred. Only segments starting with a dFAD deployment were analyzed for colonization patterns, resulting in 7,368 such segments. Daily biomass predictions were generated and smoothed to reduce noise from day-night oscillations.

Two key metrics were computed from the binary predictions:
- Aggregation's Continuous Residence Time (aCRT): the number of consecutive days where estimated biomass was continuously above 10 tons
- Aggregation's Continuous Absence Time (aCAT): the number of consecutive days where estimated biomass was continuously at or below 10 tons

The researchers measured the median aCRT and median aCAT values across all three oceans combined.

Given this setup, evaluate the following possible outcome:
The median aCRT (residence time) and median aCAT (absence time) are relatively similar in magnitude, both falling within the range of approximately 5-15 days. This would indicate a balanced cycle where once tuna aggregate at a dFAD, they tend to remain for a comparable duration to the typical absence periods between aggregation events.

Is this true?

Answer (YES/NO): NO